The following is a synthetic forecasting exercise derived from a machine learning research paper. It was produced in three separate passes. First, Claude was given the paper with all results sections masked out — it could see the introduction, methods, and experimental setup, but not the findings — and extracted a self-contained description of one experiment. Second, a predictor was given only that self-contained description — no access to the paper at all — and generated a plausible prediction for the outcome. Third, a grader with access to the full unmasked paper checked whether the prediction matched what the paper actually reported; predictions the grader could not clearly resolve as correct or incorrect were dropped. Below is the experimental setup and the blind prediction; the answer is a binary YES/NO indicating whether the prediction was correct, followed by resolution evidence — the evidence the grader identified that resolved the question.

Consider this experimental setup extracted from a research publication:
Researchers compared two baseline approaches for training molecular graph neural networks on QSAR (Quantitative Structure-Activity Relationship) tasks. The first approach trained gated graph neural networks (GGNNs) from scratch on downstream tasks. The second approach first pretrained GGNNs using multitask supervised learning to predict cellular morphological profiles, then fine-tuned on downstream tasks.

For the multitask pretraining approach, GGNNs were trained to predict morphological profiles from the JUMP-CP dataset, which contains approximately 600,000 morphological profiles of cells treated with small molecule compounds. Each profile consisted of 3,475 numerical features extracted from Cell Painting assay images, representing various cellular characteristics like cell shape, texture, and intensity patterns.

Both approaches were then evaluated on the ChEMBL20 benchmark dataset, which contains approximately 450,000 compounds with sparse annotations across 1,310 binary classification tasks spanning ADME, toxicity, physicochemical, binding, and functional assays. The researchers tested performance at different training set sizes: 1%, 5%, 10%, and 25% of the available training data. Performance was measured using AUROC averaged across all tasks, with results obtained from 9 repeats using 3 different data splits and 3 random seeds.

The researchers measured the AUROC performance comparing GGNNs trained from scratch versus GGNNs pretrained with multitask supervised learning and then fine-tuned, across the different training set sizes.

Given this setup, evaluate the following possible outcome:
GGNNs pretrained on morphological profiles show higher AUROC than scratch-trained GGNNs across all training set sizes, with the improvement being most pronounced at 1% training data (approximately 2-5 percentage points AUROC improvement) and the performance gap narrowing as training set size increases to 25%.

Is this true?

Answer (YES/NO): NO